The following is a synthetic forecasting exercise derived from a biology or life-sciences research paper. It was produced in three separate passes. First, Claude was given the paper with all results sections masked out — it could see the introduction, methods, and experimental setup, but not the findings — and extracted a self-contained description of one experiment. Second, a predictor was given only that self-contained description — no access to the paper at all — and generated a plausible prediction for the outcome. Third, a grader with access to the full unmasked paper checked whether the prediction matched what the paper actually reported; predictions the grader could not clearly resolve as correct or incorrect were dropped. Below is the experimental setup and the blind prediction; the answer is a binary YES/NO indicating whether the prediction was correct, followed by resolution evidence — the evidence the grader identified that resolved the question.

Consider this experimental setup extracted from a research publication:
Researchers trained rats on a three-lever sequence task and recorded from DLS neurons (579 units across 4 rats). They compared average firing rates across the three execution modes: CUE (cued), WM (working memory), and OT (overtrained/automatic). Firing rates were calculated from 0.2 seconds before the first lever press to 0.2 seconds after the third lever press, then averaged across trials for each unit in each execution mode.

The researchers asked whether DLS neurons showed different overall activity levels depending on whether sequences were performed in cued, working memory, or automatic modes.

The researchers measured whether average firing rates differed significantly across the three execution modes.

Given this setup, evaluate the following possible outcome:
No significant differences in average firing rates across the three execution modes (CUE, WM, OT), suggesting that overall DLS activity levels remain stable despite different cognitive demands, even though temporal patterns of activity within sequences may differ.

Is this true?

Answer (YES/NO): YES